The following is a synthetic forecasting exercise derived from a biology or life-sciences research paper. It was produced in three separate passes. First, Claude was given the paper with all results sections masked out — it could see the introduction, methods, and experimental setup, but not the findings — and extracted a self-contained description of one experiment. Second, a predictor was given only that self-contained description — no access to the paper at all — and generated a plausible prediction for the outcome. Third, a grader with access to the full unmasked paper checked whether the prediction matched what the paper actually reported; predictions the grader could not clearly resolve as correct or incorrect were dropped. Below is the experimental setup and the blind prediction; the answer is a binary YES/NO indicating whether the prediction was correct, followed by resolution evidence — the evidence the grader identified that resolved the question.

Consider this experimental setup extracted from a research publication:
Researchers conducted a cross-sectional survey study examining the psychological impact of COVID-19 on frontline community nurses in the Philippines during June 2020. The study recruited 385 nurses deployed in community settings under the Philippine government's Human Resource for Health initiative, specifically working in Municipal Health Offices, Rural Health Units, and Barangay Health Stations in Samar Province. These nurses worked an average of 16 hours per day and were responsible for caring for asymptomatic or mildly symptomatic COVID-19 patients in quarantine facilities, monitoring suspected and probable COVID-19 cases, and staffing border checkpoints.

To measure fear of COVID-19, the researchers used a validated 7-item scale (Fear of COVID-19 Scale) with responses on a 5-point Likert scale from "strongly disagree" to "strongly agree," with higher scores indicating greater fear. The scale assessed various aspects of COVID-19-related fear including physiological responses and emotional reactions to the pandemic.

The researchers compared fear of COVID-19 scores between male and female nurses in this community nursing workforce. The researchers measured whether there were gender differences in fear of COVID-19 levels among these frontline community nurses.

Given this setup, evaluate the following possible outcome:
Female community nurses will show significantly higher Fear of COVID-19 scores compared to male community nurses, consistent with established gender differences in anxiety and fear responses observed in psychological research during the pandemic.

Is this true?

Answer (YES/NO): YES